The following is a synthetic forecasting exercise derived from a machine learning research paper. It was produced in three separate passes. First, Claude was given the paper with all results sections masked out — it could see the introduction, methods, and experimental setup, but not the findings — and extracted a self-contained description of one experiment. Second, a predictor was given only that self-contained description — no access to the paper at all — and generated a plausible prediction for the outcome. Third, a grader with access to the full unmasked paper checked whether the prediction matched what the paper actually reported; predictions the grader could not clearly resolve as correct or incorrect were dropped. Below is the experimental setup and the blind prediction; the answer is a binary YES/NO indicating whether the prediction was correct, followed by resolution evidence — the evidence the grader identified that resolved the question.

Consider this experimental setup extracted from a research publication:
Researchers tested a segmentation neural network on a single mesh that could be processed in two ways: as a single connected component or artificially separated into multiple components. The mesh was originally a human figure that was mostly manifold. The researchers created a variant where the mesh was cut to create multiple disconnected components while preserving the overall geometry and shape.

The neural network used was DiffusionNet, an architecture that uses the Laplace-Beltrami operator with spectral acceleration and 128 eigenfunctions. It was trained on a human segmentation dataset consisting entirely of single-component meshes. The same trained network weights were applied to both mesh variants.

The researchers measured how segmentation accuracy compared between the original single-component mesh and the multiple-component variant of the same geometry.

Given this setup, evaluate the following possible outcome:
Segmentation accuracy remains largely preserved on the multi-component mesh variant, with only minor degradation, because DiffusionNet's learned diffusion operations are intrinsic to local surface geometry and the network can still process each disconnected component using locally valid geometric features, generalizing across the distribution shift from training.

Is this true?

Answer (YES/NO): NO